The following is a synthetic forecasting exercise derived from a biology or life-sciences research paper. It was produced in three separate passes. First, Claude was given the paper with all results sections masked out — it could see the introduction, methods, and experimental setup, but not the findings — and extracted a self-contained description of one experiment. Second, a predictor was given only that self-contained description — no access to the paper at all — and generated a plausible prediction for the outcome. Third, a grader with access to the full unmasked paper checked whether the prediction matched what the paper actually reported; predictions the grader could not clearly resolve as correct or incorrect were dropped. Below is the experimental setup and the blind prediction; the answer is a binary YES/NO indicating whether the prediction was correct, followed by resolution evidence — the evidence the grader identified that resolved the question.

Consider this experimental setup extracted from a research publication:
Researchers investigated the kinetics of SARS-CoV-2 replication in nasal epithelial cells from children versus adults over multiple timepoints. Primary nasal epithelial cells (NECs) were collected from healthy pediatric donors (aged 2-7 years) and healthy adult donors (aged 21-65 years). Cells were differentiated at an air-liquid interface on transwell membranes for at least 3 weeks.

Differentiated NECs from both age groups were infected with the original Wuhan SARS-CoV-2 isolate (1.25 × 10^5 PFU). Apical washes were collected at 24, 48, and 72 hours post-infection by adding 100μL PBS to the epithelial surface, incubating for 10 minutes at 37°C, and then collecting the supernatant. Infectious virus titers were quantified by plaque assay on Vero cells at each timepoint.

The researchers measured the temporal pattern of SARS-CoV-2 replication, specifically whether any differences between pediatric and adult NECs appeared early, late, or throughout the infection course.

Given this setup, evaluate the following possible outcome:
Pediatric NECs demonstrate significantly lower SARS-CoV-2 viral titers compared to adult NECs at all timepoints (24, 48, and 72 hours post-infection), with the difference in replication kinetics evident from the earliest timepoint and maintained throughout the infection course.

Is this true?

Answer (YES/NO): NO